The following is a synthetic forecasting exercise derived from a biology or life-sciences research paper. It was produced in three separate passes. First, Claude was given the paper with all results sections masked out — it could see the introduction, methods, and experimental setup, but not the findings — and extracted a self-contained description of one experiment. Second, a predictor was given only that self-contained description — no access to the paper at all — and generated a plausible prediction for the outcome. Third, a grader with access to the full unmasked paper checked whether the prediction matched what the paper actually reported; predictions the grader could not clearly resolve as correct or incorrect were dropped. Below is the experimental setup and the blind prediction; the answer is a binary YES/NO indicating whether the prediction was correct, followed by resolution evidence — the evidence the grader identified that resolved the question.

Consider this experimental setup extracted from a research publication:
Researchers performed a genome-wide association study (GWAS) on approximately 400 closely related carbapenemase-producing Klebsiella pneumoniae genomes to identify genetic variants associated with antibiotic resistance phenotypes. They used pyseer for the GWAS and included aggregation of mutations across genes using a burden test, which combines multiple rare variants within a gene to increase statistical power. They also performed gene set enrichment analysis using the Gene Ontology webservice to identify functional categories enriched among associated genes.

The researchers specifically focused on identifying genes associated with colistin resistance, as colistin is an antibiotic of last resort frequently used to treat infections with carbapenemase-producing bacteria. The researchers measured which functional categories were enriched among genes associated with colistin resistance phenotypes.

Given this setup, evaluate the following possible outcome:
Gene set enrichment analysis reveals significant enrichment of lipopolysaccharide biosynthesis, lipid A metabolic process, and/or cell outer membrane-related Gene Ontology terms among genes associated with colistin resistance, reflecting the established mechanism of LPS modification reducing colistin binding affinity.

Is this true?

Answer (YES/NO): NO